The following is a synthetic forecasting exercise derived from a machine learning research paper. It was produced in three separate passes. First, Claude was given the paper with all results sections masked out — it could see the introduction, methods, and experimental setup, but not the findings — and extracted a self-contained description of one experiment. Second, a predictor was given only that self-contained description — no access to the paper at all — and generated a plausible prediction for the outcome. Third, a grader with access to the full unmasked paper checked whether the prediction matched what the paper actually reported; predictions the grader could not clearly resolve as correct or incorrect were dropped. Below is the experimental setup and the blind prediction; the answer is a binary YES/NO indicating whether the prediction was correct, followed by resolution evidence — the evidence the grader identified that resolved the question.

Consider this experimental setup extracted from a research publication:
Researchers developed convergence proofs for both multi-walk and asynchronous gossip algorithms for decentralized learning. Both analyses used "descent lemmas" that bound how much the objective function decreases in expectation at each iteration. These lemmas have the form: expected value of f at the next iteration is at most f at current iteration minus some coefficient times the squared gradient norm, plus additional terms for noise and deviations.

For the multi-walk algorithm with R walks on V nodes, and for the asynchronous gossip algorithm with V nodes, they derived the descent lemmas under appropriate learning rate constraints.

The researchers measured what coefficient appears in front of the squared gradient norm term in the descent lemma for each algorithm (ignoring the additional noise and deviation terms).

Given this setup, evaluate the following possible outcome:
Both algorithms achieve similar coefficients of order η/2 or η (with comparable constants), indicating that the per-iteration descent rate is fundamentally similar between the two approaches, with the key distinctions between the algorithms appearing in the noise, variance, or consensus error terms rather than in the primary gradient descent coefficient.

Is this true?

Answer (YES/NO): NO